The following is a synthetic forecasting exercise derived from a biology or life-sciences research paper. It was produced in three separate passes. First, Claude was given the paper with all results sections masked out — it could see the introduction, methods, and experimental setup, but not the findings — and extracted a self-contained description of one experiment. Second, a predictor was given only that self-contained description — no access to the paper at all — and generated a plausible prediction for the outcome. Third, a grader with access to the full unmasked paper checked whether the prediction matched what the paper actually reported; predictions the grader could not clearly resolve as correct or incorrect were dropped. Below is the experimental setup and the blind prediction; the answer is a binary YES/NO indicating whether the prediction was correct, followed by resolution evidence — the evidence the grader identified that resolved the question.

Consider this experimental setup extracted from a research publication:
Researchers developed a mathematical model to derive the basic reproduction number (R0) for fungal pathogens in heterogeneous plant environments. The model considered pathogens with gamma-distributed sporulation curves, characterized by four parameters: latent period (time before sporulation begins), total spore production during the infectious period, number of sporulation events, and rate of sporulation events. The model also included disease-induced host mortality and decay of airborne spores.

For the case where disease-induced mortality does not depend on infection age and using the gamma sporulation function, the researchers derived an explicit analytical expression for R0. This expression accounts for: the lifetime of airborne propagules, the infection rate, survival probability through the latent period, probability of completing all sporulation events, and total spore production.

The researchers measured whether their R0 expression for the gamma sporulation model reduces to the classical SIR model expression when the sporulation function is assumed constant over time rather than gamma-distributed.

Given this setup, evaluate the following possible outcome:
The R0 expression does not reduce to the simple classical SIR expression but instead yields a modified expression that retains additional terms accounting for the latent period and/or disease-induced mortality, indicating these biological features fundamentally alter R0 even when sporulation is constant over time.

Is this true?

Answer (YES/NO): NO